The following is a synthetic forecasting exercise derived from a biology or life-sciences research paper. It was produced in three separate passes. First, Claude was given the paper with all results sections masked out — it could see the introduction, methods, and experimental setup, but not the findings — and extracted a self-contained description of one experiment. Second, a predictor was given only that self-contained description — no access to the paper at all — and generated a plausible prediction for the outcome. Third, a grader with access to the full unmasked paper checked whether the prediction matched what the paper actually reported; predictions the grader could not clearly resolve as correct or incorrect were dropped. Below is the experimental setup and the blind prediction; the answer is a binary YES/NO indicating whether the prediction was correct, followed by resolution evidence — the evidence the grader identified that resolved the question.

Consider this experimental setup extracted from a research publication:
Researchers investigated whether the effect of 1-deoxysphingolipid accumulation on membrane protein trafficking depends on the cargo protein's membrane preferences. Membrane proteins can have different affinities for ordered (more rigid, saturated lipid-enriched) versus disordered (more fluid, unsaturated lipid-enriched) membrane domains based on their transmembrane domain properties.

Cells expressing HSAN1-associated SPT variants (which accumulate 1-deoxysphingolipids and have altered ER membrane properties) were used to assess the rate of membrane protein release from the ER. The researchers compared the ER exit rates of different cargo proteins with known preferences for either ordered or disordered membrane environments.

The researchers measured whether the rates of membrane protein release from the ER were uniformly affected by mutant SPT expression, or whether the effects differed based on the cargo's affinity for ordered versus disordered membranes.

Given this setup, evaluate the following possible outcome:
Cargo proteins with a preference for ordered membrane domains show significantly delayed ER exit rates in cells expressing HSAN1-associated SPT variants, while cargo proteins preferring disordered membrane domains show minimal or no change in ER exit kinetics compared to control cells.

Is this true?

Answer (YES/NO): NO